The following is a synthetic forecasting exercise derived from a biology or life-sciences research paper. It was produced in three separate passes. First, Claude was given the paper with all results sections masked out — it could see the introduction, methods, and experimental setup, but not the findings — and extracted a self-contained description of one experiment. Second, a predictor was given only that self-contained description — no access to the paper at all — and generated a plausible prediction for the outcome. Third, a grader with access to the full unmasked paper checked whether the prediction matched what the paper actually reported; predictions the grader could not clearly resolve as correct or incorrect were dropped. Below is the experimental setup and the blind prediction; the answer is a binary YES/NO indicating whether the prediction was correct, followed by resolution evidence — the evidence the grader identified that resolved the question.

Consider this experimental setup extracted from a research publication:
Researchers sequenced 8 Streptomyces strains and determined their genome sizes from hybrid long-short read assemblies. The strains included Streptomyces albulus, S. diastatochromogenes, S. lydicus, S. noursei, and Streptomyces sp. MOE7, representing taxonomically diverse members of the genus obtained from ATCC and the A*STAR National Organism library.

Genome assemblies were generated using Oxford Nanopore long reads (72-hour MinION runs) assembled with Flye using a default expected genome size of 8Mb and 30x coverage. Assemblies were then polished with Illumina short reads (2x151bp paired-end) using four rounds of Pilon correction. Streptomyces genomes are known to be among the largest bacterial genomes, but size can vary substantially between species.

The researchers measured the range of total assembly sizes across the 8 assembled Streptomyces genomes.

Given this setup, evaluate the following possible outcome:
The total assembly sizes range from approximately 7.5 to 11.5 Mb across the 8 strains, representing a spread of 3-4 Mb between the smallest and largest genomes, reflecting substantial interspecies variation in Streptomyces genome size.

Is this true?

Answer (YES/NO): NO